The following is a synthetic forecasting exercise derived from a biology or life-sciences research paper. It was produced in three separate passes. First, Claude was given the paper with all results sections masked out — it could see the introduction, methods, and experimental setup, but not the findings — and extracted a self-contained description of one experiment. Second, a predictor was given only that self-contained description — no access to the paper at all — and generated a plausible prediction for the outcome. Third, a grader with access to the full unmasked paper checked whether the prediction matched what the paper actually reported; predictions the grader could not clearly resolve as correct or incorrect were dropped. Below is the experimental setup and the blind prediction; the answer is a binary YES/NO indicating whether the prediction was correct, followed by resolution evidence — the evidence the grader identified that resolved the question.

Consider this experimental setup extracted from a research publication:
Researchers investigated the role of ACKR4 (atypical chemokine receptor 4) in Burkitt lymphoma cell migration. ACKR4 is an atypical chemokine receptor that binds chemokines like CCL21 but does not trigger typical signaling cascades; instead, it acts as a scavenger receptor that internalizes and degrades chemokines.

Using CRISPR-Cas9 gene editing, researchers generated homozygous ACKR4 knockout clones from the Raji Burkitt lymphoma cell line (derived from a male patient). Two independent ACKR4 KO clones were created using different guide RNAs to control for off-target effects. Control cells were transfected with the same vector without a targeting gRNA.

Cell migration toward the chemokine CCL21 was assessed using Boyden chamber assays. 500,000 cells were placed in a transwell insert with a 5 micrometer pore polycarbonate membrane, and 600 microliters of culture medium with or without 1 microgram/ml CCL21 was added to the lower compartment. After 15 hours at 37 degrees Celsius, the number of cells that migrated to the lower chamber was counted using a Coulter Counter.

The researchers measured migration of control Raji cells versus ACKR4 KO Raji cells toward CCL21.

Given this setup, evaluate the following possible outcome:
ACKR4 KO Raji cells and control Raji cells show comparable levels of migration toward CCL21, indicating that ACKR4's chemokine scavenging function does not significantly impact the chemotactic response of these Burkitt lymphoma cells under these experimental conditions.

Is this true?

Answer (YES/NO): NO